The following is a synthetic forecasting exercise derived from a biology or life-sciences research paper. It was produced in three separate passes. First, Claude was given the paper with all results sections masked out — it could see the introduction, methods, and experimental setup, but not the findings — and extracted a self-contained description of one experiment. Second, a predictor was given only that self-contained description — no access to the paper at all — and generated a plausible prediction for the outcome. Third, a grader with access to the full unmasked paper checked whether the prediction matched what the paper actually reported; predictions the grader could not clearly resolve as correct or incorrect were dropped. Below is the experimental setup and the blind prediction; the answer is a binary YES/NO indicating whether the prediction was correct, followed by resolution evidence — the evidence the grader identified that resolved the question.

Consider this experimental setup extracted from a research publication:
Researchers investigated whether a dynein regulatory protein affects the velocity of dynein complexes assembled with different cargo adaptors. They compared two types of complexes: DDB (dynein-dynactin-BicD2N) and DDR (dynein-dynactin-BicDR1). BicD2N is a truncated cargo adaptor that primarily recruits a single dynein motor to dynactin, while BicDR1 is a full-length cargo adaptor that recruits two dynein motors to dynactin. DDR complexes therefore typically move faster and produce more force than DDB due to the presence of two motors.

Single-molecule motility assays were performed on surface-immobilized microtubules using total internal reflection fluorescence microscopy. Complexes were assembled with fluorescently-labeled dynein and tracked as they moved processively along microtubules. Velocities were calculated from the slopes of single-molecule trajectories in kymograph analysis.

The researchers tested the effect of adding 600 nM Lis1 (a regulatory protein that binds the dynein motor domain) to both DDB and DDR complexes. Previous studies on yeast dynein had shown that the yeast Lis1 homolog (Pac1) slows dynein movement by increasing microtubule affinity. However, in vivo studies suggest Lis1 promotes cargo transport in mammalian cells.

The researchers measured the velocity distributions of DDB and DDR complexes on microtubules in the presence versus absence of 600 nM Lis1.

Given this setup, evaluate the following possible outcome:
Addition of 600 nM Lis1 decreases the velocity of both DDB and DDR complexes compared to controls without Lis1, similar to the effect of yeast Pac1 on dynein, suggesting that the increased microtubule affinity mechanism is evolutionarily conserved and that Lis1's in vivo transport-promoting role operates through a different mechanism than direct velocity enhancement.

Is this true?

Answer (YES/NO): NO